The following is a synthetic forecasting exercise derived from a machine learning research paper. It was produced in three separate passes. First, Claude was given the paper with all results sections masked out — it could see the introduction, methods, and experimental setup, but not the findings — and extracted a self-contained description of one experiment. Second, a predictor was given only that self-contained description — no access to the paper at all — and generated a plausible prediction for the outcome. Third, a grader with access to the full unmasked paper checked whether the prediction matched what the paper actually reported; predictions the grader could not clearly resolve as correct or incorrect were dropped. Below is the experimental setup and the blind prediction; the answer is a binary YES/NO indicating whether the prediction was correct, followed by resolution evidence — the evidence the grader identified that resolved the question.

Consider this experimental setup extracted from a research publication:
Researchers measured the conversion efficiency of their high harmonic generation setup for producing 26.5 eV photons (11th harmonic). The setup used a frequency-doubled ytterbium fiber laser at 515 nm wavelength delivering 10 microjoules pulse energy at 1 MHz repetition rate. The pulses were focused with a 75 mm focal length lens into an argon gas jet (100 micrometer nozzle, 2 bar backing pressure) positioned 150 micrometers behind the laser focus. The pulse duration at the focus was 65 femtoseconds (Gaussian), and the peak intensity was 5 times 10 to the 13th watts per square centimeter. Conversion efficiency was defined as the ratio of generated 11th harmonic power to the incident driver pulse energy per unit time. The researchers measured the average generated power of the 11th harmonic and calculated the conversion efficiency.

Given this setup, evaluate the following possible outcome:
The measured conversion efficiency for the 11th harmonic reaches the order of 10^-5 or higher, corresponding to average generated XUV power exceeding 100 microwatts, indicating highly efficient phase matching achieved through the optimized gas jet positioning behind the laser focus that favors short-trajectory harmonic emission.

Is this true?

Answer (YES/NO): NO